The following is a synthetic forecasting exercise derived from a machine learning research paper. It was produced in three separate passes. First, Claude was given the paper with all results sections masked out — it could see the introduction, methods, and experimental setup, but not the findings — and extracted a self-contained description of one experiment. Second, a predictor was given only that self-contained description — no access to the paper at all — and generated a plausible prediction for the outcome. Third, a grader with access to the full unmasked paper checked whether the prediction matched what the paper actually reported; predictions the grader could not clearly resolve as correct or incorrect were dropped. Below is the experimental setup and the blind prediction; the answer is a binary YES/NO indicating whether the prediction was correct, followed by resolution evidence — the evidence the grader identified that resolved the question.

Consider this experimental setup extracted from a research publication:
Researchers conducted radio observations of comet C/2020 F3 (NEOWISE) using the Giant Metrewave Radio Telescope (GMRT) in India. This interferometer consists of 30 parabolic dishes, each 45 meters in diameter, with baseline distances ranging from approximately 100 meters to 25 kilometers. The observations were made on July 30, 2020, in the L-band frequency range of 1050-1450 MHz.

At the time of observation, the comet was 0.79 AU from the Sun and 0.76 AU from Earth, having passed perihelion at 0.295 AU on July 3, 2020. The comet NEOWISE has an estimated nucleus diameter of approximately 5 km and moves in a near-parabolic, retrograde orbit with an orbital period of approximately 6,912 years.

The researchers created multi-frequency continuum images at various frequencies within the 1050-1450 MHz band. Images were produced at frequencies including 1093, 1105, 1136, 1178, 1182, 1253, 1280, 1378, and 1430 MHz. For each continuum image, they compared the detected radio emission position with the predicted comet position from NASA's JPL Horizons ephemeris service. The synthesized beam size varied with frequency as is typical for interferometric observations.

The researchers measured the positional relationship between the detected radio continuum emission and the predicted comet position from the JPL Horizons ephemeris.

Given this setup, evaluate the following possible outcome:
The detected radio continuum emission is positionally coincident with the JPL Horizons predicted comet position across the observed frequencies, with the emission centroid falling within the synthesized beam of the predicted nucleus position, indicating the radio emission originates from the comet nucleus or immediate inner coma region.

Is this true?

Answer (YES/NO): YES